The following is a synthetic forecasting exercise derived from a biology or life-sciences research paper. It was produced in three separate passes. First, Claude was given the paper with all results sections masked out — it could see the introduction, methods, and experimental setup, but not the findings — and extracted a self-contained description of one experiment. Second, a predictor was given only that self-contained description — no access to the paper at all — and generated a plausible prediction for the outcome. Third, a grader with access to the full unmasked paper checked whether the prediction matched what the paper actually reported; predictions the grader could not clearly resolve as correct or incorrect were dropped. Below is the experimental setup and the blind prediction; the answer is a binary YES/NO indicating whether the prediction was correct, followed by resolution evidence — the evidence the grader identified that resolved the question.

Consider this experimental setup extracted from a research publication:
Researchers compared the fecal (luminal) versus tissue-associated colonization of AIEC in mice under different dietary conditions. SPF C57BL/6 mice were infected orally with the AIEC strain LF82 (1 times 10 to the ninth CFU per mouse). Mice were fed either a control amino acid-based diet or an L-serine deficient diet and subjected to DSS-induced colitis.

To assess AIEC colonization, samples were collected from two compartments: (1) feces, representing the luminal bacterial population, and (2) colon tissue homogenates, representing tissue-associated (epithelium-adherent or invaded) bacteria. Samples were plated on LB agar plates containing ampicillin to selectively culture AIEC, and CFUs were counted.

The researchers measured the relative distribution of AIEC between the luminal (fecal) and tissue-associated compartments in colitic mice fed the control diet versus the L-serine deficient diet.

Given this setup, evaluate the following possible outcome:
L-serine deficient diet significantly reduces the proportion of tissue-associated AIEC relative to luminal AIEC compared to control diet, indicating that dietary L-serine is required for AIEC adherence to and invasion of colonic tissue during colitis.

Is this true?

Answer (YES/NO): NO